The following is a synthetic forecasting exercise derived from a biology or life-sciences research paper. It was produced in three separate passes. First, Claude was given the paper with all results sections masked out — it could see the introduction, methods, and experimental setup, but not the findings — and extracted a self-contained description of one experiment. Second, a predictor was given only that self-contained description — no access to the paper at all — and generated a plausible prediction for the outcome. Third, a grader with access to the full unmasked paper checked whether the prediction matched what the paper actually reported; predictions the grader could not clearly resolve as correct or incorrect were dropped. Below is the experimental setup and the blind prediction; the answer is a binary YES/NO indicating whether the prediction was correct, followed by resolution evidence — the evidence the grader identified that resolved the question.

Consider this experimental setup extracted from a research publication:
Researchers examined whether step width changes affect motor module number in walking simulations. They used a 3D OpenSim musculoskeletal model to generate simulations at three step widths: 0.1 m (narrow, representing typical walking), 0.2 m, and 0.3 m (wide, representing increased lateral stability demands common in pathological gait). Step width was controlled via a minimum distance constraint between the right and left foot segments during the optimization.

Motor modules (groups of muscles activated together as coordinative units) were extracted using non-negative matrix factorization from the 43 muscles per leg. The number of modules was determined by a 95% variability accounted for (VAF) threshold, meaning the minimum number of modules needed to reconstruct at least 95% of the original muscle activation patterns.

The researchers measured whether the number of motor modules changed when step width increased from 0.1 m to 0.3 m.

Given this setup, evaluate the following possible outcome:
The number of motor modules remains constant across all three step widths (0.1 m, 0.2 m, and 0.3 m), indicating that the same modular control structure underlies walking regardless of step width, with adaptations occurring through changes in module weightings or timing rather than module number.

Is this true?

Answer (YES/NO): NO